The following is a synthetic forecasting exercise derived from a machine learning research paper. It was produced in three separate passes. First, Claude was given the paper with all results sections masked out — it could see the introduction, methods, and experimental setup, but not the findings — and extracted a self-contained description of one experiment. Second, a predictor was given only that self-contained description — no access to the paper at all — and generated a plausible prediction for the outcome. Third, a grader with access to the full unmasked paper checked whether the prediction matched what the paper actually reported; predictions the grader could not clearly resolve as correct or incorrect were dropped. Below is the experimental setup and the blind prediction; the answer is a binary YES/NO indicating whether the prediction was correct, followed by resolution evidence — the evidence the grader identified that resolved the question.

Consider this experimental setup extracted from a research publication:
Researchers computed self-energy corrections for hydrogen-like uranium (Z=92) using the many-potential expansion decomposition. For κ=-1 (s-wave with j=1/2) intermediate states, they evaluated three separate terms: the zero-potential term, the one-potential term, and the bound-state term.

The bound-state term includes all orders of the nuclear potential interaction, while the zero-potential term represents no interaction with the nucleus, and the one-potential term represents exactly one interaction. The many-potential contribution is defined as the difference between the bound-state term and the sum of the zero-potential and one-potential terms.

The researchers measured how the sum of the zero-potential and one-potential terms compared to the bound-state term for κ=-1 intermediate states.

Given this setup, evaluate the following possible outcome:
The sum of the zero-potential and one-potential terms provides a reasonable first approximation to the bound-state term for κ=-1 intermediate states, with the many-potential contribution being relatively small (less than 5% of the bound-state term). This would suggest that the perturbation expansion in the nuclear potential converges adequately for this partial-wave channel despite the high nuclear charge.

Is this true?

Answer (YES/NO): NO